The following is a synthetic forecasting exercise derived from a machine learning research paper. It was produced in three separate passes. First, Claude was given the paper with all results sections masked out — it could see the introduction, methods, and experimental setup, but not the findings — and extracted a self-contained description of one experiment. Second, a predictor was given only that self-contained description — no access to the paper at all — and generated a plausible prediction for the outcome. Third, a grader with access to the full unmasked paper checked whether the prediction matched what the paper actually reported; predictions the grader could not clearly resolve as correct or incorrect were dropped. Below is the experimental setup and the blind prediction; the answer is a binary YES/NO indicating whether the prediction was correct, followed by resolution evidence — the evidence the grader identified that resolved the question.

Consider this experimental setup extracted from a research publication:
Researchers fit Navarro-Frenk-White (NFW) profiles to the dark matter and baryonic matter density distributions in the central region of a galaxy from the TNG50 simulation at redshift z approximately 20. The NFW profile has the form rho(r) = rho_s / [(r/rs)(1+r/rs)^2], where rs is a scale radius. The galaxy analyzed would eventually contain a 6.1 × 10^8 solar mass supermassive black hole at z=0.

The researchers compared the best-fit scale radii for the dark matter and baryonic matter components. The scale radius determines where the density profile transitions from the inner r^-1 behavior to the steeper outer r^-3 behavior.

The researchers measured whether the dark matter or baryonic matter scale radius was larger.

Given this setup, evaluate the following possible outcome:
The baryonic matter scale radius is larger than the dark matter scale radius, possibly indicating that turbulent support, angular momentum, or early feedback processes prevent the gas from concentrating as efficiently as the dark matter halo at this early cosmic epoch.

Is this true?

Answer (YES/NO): YES